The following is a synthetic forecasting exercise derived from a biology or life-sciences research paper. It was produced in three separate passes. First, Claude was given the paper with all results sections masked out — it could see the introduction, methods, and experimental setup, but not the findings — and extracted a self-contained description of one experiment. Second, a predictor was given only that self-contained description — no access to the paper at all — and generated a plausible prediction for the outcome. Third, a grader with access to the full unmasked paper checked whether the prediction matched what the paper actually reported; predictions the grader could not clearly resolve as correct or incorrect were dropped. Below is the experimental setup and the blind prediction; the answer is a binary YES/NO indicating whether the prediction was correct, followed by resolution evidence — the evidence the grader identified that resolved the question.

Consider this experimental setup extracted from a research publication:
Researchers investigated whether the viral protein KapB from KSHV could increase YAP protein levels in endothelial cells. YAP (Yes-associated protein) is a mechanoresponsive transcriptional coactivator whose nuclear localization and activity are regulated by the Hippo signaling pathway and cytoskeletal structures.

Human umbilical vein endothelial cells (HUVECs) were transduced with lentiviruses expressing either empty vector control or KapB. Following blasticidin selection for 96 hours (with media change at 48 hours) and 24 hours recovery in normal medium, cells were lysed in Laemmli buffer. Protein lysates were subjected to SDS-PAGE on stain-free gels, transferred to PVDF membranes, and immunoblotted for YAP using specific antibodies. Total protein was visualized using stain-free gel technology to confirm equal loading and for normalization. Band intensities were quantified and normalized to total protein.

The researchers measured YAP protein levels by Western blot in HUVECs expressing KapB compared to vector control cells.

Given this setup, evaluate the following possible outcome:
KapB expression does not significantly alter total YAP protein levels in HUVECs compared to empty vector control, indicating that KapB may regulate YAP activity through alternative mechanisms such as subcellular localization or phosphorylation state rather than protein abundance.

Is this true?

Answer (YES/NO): NO